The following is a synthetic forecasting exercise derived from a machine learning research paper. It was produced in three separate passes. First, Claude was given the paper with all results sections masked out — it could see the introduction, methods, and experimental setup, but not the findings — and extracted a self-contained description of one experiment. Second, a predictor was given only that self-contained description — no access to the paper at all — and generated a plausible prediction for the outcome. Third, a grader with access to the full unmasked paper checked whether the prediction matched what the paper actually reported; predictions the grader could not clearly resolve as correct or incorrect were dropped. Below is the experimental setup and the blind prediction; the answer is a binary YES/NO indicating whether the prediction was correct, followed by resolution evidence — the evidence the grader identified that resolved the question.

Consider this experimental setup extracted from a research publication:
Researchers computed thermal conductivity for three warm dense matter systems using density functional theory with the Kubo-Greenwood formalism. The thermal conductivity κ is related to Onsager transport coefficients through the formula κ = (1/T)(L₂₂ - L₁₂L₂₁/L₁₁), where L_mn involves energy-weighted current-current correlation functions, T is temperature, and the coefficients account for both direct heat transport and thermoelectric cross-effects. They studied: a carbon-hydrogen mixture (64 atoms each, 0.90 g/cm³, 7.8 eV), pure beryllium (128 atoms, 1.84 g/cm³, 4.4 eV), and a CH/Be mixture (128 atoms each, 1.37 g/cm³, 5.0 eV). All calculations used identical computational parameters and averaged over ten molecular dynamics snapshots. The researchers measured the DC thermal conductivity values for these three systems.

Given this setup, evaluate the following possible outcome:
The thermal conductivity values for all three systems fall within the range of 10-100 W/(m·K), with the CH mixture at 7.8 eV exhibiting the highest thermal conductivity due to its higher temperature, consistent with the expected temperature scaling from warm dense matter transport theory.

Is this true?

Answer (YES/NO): NO